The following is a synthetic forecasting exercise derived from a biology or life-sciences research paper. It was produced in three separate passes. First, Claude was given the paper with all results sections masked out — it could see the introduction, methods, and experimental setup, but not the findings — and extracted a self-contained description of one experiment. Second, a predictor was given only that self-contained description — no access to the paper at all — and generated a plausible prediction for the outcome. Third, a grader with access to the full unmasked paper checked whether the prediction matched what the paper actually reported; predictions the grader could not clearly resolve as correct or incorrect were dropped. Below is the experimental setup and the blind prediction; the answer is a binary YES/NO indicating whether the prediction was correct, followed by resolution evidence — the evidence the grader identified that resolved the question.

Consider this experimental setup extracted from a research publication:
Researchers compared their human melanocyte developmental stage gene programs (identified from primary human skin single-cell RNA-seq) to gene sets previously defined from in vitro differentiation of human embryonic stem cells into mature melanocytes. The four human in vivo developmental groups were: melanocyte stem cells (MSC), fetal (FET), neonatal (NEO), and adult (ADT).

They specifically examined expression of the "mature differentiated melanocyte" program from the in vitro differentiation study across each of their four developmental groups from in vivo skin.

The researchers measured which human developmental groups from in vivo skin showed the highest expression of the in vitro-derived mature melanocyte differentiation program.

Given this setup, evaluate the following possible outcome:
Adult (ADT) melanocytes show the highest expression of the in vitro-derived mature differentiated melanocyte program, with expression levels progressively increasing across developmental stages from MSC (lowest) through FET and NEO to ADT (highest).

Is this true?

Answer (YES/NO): NO